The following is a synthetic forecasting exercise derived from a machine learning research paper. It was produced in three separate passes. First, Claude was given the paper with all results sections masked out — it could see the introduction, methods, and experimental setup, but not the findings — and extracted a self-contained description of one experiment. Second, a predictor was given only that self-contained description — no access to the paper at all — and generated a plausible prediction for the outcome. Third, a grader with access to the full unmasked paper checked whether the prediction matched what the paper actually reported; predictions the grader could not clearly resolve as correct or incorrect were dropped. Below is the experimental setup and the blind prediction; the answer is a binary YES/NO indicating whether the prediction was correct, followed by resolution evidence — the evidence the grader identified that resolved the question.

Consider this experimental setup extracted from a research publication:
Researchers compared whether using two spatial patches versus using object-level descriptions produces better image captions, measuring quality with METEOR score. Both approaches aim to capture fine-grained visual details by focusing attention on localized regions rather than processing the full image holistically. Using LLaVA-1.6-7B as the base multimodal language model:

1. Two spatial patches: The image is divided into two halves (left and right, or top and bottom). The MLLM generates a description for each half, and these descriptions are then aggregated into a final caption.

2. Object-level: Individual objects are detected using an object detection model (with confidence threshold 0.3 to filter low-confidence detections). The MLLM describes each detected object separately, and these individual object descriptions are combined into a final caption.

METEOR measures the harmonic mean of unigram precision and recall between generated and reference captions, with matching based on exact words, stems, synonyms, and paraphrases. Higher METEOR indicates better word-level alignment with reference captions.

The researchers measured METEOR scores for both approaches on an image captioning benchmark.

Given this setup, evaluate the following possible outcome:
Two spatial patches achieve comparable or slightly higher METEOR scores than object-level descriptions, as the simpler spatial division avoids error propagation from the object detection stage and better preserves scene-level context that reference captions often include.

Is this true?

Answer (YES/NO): NO